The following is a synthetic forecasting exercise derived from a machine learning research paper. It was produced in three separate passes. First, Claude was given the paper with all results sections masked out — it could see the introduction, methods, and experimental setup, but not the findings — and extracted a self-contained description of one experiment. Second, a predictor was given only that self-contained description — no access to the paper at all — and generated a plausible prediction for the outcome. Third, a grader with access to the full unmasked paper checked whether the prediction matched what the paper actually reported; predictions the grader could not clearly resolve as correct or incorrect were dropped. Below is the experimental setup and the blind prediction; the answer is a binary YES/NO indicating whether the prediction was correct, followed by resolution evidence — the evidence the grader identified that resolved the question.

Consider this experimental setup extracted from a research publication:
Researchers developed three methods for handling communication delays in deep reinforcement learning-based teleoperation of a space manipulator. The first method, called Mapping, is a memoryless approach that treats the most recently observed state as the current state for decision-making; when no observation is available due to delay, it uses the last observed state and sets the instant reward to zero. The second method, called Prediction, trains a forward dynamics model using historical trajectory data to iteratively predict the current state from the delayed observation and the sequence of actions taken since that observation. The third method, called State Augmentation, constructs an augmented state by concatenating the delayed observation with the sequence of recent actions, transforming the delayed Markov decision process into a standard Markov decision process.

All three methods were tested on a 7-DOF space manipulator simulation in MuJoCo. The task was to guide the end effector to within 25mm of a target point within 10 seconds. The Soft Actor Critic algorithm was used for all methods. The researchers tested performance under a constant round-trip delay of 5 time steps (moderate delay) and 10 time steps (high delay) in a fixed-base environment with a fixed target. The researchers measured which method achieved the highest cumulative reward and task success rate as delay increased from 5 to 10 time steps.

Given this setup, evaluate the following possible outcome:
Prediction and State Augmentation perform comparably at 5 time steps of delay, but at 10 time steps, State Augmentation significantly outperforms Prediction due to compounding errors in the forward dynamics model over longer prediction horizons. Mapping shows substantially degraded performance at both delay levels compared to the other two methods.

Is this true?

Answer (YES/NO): NO